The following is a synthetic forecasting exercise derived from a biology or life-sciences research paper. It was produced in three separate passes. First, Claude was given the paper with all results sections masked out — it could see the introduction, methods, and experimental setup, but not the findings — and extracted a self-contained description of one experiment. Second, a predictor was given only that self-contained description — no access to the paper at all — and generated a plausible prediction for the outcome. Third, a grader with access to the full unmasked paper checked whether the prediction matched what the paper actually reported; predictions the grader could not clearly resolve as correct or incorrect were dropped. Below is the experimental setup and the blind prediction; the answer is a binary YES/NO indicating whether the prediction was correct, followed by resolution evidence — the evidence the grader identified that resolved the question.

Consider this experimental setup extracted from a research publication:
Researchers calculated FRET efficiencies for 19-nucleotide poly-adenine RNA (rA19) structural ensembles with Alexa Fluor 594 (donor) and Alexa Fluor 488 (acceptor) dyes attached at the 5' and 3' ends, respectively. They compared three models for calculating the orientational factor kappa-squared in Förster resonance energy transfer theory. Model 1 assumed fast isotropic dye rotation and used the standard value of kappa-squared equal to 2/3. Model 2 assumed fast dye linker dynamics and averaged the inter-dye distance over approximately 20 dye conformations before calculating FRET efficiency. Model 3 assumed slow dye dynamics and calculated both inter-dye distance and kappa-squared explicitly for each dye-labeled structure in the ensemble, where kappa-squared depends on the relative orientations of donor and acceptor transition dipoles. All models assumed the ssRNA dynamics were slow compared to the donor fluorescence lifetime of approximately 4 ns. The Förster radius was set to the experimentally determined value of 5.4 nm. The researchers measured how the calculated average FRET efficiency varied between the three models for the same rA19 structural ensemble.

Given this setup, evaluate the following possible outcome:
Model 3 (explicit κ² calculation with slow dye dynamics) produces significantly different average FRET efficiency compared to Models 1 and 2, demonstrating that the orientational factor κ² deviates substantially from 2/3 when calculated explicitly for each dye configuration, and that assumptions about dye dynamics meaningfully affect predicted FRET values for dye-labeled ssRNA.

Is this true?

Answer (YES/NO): YES